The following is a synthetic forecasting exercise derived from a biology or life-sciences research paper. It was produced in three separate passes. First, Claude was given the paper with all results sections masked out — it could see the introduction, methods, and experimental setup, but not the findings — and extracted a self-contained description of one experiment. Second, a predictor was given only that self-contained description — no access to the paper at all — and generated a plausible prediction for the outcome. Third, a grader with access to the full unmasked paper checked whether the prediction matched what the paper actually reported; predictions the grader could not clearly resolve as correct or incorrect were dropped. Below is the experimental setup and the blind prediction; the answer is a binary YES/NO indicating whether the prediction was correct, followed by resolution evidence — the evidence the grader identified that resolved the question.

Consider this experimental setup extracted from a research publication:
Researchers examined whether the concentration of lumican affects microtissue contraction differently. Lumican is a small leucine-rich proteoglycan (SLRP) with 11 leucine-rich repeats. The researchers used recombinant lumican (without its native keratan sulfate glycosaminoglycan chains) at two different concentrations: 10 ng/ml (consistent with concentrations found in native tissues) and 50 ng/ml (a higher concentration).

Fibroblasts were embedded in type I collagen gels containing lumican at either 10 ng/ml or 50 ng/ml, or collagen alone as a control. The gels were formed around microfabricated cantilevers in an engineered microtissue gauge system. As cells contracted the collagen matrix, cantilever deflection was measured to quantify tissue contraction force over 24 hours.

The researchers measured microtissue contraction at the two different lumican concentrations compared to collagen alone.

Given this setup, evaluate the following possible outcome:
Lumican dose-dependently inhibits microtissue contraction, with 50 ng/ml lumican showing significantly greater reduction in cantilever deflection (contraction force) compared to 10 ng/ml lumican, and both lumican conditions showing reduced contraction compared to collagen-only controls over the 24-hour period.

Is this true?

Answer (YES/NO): NO